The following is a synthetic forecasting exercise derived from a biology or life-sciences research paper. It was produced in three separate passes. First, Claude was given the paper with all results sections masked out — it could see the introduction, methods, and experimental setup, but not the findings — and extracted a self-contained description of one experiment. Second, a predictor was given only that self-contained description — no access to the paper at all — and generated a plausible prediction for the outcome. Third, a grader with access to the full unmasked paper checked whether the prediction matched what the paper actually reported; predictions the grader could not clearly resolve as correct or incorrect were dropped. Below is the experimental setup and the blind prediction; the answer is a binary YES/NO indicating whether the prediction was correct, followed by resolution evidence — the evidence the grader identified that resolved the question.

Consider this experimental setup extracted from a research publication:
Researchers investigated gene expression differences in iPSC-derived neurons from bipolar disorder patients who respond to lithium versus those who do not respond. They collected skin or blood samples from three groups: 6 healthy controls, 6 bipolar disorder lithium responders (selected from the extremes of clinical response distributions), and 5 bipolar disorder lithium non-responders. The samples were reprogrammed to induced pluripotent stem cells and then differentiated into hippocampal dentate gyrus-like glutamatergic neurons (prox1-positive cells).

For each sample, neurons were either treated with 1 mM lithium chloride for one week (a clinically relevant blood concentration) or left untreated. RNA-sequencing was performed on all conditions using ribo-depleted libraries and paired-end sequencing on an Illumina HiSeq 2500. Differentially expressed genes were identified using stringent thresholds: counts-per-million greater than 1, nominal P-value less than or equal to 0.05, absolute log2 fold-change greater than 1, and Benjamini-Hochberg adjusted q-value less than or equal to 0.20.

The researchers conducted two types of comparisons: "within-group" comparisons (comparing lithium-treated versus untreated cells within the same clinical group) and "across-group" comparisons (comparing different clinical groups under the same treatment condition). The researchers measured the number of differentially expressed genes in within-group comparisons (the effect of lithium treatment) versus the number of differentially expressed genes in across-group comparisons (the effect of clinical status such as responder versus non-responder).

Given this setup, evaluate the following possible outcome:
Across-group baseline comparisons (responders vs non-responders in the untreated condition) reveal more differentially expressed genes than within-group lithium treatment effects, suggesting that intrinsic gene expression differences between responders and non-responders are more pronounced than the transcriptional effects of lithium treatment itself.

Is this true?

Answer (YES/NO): YES